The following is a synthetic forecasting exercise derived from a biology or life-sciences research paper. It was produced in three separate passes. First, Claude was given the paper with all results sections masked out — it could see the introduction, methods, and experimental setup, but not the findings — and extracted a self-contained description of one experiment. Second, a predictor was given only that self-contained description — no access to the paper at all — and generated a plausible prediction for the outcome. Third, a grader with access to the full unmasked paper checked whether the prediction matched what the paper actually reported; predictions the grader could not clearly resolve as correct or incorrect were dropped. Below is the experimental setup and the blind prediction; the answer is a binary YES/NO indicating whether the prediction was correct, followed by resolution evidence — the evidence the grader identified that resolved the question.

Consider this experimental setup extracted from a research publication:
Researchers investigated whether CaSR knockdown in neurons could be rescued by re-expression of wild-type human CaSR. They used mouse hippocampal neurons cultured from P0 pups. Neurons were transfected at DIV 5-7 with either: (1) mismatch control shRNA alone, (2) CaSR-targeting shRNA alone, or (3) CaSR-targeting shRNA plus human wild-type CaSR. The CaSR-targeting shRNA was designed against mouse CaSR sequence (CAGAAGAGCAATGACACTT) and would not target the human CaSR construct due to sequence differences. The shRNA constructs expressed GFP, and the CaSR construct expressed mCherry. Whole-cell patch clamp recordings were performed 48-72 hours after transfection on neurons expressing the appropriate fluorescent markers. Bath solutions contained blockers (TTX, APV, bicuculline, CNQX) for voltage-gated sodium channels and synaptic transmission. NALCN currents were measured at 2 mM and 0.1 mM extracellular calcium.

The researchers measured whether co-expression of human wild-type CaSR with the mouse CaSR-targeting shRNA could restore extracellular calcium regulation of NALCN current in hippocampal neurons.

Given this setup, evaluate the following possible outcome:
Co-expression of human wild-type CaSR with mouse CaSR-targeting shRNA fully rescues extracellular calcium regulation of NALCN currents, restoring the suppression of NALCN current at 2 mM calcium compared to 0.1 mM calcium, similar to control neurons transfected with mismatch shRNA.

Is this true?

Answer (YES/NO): YES